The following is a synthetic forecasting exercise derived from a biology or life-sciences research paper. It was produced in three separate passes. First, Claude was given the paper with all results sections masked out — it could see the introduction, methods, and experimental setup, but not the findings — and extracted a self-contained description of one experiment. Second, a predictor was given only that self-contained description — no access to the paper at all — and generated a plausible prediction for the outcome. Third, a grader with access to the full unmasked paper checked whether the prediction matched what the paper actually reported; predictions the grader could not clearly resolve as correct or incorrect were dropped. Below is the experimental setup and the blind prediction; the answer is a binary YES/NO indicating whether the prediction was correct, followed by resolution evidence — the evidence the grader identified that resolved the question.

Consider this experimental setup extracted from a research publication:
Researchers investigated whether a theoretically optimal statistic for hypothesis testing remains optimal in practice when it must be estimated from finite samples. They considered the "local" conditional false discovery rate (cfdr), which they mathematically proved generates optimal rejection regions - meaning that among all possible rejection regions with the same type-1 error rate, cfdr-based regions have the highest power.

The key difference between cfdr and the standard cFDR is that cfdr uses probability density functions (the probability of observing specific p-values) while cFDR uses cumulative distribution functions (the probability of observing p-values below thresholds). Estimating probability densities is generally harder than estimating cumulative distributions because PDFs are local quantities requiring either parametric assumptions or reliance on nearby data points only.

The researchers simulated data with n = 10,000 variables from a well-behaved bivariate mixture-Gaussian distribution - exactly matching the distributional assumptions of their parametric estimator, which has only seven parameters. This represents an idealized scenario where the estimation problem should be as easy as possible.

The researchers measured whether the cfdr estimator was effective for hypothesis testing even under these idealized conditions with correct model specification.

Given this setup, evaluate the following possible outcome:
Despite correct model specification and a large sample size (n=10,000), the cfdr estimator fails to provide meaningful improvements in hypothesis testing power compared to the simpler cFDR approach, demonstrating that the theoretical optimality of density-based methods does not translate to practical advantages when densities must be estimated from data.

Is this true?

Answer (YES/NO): YES